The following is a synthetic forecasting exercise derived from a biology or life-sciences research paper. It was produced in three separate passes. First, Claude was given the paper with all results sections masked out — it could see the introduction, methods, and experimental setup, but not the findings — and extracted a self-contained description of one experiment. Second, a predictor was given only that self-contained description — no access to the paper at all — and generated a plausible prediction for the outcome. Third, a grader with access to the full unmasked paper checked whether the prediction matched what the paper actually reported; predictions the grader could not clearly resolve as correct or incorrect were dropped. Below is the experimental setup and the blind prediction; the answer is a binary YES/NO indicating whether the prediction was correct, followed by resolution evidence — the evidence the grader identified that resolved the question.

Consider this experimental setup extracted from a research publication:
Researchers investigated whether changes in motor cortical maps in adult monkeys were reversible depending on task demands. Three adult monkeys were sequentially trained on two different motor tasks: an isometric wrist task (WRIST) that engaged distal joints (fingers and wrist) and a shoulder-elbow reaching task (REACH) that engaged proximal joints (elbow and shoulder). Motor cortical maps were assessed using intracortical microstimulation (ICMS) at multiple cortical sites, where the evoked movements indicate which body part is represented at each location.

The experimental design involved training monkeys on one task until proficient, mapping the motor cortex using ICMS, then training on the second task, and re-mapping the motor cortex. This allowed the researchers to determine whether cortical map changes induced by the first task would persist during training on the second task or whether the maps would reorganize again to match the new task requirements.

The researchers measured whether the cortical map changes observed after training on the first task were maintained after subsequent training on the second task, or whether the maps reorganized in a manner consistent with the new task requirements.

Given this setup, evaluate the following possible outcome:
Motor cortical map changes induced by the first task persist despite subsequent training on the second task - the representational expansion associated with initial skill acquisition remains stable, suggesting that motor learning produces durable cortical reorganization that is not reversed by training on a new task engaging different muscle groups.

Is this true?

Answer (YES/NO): NO